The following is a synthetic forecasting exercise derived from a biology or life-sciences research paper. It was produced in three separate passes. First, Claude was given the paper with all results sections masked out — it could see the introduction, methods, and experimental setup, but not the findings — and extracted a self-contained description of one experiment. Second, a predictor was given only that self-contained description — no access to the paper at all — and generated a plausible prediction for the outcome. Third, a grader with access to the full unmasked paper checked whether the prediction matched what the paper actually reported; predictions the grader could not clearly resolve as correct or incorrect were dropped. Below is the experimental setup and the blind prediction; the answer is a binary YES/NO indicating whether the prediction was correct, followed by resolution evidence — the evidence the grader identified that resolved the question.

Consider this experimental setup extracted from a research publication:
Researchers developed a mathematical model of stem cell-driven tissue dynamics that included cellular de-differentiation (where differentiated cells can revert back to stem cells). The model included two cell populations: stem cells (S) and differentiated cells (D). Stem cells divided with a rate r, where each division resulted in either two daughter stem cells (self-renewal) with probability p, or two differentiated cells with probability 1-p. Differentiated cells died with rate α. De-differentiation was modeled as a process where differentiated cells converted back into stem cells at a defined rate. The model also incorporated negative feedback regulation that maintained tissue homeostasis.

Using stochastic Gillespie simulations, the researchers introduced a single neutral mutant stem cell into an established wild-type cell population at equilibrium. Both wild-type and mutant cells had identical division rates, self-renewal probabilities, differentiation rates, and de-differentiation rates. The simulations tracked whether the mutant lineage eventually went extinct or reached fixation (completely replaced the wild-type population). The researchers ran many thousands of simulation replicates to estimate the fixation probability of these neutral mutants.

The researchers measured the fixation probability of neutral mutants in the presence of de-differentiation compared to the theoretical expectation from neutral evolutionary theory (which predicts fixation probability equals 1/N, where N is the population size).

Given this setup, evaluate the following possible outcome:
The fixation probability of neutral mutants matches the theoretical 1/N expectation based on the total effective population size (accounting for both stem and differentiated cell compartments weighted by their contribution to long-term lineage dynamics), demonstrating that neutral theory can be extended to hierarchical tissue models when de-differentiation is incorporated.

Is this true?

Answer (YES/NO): NO